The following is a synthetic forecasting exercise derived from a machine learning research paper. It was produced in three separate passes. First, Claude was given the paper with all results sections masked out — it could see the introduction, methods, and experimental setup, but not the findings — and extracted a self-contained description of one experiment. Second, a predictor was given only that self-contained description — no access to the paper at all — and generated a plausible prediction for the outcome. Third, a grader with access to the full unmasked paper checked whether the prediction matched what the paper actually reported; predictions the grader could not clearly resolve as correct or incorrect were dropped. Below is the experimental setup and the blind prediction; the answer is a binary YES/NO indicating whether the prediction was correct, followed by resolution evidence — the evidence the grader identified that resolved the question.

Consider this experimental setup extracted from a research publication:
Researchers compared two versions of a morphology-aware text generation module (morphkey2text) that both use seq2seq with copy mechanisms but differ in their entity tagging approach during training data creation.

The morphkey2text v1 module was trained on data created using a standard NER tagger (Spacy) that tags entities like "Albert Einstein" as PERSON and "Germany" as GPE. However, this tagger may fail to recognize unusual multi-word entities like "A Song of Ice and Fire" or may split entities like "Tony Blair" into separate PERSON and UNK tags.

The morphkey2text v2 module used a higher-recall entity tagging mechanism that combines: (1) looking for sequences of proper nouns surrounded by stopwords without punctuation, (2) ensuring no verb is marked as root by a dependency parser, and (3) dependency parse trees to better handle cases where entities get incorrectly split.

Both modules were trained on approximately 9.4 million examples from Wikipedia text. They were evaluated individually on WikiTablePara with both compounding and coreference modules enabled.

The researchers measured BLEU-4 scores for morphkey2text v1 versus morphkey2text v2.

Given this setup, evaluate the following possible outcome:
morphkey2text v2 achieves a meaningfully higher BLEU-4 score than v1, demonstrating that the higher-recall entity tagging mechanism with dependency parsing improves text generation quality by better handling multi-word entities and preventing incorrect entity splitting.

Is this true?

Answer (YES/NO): NO